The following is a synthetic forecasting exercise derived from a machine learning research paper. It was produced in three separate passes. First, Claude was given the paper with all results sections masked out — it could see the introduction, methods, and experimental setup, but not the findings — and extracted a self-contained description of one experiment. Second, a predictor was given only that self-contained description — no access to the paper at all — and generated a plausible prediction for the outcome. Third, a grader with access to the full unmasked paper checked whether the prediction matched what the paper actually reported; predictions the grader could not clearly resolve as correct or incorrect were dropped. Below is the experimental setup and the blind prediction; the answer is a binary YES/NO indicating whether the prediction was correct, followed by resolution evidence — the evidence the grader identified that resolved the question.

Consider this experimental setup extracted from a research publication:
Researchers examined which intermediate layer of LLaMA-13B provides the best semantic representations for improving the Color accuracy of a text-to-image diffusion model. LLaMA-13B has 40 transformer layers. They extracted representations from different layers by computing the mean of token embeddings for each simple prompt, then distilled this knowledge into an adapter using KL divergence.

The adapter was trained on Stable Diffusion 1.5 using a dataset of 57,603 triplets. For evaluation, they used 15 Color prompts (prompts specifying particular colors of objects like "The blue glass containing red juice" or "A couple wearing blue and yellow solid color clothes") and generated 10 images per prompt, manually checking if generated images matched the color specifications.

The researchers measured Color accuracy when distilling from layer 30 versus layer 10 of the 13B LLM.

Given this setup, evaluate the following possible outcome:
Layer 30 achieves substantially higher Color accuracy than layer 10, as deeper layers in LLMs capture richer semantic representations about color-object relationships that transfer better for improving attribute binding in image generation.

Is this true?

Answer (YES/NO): YES